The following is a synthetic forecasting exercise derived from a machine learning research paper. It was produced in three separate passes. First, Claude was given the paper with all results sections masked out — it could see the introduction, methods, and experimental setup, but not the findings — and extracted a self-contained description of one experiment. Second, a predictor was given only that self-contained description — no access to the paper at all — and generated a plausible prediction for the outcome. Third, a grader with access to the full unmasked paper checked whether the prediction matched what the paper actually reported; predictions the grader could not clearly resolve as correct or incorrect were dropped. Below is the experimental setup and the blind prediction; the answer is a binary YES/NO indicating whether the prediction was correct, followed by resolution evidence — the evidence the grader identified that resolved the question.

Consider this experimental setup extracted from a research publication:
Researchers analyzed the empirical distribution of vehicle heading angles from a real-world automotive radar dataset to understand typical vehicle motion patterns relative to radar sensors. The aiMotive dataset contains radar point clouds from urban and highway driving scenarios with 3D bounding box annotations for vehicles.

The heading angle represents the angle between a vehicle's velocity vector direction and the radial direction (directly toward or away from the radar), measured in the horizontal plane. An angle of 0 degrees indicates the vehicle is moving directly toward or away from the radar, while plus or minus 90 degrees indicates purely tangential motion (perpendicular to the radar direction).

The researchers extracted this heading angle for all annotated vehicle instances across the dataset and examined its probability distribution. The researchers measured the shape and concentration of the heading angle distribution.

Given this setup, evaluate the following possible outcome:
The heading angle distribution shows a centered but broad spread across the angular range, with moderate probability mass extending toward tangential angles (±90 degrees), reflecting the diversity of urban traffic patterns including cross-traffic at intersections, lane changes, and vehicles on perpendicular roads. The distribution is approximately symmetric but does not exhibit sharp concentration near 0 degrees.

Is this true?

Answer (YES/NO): NO